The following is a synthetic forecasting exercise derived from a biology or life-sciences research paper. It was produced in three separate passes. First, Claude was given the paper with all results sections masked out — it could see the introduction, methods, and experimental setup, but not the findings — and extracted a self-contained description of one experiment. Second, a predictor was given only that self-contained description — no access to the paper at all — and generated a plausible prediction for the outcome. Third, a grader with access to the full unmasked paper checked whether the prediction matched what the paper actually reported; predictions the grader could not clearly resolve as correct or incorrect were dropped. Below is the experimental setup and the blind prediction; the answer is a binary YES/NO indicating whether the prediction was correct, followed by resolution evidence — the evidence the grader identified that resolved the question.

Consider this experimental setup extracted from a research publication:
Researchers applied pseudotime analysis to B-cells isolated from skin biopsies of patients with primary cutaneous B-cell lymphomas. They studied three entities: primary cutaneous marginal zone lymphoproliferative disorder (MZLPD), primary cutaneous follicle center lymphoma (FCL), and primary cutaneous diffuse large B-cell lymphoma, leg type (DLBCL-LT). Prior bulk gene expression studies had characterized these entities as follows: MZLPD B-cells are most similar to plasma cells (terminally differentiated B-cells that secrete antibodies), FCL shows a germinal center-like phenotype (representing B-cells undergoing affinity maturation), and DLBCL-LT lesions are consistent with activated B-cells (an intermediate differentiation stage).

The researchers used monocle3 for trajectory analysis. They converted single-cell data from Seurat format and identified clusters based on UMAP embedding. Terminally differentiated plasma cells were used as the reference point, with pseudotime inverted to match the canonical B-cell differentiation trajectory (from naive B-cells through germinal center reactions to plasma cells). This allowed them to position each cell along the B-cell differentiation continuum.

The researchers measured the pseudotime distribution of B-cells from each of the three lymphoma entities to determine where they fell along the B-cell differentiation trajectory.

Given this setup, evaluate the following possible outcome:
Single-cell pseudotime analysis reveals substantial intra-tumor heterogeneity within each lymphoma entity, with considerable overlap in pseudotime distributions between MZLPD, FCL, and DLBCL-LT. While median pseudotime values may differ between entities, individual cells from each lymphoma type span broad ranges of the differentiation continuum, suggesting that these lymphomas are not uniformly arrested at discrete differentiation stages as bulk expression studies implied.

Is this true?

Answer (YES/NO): NO